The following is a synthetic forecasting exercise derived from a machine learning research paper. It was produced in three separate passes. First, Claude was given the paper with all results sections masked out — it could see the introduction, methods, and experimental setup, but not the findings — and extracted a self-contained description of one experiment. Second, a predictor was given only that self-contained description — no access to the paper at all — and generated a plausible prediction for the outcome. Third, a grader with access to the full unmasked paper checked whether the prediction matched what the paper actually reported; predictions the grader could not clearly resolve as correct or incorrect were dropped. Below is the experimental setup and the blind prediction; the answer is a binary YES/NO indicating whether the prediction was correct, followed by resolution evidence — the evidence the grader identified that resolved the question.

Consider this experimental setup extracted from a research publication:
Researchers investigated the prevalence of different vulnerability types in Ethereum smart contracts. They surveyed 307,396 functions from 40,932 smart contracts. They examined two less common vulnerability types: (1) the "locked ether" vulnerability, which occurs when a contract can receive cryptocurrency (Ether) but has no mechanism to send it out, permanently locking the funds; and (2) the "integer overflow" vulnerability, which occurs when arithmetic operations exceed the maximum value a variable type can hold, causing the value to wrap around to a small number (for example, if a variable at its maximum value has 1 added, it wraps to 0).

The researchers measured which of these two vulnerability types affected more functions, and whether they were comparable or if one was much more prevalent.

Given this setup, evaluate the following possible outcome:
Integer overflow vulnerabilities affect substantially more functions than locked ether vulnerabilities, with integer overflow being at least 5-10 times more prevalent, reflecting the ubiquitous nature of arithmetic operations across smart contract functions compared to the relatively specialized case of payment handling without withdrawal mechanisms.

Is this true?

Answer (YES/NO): NO